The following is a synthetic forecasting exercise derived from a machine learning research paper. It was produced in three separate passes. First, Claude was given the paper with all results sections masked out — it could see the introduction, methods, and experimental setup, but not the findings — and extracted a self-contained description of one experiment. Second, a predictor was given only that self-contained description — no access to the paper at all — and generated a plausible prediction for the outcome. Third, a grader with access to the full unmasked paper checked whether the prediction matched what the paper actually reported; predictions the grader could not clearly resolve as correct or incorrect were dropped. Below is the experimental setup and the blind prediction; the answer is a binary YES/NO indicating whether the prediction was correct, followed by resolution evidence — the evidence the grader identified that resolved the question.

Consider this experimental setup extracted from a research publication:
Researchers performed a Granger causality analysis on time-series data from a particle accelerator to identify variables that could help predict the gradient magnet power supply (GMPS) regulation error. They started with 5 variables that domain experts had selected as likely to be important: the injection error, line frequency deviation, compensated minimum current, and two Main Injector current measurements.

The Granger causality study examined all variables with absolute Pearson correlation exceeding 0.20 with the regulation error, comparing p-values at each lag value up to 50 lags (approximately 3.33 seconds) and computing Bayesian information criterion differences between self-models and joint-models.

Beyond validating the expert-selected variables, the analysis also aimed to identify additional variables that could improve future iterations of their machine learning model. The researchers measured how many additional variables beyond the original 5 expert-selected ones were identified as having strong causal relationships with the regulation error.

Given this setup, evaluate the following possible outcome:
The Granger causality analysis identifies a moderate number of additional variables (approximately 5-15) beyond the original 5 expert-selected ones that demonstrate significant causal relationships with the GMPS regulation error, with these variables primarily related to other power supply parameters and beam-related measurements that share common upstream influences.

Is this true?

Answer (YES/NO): NO